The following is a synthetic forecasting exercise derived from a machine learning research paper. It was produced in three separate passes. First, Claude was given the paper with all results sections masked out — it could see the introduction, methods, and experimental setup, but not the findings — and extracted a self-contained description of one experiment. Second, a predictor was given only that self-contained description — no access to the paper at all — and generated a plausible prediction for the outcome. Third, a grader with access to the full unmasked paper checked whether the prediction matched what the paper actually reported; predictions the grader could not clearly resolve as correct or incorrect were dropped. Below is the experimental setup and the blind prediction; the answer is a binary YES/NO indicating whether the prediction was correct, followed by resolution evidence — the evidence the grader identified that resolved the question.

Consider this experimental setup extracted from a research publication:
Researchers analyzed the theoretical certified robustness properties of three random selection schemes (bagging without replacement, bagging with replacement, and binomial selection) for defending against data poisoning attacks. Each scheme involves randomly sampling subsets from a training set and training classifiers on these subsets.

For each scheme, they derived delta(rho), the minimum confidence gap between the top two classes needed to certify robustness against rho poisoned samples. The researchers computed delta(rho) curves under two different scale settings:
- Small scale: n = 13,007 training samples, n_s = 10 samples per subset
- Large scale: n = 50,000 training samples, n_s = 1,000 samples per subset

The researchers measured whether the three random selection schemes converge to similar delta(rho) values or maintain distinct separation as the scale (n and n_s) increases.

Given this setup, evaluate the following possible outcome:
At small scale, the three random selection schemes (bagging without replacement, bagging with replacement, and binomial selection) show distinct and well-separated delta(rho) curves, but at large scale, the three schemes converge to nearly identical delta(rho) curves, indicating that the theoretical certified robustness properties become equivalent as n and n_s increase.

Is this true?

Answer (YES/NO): YES